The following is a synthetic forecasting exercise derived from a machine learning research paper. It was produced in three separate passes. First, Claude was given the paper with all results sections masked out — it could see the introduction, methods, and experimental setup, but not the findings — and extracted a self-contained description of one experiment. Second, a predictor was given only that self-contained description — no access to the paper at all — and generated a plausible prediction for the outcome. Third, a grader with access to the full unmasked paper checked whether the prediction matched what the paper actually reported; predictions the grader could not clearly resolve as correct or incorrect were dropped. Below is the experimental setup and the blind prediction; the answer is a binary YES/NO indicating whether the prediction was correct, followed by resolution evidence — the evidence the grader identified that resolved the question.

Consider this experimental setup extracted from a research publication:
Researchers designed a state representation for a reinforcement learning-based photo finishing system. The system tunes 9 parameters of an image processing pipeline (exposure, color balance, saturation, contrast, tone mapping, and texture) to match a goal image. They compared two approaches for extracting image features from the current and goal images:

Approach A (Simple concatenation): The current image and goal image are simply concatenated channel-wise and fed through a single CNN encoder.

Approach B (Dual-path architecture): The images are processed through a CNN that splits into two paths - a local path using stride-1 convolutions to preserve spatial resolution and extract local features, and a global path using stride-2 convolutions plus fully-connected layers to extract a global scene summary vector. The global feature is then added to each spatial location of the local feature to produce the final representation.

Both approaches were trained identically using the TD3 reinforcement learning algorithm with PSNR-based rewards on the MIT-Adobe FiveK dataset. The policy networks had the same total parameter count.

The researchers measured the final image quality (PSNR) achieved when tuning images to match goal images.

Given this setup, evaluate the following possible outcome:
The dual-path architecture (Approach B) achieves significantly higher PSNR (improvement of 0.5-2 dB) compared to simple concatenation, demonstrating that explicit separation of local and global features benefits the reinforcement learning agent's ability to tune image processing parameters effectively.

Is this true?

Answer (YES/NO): NO